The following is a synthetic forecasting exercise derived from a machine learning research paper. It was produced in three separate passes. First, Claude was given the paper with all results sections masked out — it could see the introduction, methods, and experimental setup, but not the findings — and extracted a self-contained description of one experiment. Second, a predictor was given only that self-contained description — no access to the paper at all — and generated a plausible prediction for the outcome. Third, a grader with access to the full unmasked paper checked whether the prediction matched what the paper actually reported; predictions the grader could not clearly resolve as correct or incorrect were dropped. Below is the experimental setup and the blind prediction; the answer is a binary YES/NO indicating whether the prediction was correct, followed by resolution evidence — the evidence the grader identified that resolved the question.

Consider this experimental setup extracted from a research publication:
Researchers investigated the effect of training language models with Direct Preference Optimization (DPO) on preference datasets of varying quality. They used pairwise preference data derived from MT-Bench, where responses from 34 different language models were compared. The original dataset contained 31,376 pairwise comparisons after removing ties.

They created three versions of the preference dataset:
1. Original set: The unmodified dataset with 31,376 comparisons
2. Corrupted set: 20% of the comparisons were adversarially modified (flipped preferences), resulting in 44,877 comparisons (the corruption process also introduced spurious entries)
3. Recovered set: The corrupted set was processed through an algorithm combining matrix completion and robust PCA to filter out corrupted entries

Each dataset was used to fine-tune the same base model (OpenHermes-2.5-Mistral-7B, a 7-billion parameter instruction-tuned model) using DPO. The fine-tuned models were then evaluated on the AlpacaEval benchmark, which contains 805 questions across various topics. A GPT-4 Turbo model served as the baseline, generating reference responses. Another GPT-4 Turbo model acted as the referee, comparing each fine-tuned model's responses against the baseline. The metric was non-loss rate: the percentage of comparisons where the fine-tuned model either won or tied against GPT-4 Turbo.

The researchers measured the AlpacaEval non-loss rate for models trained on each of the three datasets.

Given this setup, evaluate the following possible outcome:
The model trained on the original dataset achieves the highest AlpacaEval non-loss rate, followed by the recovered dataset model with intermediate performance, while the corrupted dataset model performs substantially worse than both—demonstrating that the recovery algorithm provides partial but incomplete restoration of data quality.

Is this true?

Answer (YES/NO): NO